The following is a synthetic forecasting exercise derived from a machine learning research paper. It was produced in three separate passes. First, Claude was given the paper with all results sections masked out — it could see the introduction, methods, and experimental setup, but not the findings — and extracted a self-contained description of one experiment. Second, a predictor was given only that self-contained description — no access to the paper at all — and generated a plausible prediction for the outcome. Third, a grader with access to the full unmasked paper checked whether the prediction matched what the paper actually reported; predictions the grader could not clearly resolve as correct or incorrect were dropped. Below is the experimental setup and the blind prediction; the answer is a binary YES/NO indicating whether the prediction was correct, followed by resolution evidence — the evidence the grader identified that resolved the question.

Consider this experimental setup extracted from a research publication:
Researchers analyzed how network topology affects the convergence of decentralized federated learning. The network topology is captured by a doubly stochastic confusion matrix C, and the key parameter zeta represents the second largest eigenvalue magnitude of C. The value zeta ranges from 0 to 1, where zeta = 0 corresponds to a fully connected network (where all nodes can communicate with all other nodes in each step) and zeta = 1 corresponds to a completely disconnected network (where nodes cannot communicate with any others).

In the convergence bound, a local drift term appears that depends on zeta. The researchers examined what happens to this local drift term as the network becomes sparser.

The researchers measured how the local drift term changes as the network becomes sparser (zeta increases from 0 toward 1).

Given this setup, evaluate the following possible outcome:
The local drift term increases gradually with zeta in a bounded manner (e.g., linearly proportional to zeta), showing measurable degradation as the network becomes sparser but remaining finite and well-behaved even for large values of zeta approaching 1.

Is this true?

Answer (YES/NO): NO